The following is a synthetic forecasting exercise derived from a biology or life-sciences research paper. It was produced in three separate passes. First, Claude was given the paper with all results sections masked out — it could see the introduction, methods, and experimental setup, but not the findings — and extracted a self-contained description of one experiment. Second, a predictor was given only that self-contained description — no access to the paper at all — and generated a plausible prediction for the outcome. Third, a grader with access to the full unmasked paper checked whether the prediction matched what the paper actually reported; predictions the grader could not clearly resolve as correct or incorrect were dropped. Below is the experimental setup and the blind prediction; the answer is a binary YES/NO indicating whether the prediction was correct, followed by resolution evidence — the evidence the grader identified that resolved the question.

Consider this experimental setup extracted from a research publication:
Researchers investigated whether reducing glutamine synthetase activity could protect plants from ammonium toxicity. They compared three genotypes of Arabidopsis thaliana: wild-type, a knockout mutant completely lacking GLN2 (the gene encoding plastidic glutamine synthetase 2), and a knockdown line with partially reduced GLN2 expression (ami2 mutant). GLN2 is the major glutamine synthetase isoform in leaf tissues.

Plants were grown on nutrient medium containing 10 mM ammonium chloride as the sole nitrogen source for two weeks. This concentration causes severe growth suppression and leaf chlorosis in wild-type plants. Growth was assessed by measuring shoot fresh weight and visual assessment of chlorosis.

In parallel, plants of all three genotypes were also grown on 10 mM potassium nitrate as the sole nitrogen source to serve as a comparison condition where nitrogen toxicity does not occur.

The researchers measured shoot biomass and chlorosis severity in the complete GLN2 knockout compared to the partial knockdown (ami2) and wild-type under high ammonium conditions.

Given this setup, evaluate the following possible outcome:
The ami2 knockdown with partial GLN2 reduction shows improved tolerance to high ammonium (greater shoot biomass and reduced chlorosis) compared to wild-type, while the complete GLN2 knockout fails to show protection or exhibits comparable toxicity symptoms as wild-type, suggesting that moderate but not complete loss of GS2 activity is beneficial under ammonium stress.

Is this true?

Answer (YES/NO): NO